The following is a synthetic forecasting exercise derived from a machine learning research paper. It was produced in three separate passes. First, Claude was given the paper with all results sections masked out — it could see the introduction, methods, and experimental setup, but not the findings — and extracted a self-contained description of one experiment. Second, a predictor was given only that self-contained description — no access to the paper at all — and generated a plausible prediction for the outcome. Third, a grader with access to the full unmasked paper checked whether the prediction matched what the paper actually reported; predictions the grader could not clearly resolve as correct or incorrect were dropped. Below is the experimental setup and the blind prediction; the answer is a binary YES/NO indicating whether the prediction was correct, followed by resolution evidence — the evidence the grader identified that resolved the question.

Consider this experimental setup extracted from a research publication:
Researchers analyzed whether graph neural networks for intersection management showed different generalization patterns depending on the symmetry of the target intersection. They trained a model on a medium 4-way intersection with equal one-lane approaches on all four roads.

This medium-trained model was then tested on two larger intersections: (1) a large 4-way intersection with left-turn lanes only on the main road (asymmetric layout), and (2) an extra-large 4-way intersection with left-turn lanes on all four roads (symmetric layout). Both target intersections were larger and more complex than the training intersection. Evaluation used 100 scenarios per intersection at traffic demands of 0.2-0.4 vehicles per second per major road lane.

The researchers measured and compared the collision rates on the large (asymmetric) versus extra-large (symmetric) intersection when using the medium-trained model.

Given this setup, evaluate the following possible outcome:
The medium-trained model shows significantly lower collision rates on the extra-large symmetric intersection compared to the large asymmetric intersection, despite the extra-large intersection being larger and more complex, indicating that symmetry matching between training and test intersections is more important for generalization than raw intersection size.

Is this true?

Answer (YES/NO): YES